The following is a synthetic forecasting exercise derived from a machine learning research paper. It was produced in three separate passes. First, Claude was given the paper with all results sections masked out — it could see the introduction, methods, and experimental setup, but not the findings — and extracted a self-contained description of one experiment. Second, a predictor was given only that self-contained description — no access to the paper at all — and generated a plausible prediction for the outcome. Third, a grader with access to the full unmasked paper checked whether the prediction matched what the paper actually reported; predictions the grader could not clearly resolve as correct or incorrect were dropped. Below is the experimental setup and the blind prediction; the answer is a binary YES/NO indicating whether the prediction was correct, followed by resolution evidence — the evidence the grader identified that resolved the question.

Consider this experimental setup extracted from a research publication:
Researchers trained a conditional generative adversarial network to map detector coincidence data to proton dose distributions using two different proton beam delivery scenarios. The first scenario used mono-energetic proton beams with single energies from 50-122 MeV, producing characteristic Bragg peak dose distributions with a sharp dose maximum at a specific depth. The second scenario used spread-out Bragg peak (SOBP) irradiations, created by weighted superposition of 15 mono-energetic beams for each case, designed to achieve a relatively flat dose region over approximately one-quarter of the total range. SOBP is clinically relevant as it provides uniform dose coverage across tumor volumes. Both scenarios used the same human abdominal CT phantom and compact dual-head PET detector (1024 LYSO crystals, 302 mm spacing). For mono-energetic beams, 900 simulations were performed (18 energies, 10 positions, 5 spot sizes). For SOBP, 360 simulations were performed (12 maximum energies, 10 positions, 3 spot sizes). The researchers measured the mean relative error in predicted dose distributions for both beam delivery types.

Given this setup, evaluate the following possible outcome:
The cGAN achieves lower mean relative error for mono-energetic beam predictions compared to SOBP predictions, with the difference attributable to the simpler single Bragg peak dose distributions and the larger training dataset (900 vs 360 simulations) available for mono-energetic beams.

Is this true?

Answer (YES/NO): NO